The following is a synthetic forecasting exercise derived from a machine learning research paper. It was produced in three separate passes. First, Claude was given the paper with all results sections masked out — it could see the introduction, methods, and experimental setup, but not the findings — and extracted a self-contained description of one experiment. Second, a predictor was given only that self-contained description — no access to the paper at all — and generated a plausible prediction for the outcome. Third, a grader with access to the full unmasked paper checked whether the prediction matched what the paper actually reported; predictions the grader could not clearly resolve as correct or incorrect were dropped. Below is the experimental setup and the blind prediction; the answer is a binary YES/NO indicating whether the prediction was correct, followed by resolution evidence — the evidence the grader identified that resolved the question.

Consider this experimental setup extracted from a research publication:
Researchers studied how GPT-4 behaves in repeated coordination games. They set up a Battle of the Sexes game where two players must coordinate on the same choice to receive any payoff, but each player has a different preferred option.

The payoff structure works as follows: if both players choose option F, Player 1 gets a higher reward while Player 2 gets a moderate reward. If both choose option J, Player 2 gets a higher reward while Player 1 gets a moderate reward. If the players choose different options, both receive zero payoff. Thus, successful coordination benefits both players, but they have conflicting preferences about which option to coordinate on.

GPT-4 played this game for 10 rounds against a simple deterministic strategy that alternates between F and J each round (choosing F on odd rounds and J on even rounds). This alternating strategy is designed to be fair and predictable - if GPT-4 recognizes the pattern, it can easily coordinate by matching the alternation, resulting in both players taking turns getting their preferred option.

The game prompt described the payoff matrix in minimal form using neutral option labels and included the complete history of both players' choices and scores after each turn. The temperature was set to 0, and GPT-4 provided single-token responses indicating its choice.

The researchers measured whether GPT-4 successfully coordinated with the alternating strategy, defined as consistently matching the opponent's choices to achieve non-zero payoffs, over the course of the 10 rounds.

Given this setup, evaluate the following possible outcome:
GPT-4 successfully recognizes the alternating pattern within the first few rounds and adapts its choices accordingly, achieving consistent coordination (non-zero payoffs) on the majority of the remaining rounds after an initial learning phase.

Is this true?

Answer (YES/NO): NO